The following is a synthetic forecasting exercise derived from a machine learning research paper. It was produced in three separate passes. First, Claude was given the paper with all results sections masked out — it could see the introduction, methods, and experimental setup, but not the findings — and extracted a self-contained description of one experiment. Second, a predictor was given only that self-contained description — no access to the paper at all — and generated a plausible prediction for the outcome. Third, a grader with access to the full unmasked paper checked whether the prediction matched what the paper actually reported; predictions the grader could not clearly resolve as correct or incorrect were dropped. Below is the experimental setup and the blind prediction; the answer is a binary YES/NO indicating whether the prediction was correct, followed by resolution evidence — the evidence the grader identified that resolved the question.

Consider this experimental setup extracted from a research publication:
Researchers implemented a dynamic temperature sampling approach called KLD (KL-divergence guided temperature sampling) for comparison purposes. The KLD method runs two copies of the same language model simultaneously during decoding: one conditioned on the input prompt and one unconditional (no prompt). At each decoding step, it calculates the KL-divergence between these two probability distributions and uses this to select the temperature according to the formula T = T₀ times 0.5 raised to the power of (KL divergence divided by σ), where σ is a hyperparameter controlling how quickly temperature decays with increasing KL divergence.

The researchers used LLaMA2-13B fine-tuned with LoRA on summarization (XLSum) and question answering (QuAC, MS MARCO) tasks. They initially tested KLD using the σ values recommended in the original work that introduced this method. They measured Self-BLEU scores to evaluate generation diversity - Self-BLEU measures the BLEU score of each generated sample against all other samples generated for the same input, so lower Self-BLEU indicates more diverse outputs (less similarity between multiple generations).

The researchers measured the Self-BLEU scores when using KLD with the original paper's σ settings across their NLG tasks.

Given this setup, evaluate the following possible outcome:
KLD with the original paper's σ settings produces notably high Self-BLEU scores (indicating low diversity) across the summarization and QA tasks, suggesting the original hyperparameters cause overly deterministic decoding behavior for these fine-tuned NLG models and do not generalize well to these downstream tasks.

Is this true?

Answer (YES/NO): YES